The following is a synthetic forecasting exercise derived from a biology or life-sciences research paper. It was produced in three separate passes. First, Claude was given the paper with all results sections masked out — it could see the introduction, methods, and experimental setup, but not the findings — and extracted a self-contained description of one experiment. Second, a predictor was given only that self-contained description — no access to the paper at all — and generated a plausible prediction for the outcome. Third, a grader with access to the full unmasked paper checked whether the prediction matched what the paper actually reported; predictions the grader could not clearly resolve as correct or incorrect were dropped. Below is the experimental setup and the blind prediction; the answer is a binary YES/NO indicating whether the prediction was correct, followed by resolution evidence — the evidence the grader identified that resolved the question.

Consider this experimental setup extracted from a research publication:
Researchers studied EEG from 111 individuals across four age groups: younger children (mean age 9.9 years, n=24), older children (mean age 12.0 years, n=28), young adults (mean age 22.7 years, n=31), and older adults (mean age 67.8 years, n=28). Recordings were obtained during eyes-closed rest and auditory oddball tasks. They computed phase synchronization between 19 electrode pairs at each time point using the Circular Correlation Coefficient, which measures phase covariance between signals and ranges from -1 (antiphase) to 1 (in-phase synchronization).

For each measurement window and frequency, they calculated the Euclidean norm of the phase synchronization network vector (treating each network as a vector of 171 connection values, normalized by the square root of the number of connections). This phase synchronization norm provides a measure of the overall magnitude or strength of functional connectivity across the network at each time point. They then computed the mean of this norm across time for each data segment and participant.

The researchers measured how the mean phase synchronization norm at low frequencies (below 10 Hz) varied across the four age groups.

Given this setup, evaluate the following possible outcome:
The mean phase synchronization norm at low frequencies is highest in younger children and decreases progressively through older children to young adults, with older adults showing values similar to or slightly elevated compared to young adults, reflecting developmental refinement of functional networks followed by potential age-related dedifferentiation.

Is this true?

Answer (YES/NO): NO